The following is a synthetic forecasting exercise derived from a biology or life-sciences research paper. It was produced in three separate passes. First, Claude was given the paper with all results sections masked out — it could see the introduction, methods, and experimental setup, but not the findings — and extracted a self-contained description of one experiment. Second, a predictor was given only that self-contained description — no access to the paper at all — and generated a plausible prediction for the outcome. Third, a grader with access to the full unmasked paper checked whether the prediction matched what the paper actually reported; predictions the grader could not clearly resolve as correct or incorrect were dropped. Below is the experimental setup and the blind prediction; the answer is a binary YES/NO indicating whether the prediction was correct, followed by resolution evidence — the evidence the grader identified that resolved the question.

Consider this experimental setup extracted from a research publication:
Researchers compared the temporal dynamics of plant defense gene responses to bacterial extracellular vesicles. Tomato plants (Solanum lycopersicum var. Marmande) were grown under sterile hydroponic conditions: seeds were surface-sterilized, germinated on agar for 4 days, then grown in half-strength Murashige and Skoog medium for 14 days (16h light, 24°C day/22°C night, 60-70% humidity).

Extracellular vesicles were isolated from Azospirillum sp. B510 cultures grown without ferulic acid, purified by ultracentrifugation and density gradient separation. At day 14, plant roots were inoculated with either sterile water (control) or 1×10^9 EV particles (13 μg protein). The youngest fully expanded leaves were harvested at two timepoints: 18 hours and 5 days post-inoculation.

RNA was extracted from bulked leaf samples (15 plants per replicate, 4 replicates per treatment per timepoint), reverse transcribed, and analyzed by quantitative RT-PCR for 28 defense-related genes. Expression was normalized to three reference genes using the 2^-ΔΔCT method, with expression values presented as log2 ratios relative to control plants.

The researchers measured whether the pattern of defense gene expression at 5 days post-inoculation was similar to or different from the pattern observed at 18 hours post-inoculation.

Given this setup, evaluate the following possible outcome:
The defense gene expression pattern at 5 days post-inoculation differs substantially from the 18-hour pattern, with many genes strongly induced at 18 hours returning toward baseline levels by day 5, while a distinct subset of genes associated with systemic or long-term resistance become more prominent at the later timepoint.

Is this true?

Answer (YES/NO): NO